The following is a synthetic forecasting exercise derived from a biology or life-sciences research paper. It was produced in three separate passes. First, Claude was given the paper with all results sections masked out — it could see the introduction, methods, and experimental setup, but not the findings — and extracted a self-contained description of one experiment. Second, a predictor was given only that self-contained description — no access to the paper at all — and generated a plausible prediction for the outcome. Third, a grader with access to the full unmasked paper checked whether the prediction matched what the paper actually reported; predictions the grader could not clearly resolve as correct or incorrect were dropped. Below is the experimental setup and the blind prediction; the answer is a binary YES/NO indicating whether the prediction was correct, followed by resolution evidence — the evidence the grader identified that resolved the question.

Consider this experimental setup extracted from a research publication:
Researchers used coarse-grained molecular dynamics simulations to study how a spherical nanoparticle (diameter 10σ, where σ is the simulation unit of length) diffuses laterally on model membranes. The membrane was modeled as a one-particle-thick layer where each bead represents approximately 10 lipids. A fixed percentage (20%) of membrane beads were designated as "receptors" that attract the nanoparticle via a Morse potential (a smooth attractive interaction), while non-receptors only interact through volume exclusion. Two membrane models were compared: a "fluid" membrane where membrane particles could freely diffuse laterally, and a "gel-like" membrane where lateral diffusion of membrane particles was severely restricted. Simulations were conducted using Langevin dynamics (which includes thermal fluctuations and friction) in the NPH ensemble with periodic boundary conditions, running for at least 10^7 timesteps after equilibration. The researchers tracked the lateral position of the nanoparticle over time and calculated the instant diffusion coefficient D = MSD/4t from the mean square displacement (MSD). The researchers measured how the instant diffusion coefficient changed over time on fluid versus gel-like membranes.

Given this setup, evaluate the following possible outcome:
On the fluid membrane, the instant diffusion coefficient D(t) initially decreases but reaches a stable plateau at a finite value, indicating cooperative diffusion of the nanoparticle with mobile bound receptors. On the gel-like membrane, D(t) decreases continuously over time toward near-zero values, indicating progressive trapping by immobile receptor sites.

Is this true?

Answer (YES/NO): NO